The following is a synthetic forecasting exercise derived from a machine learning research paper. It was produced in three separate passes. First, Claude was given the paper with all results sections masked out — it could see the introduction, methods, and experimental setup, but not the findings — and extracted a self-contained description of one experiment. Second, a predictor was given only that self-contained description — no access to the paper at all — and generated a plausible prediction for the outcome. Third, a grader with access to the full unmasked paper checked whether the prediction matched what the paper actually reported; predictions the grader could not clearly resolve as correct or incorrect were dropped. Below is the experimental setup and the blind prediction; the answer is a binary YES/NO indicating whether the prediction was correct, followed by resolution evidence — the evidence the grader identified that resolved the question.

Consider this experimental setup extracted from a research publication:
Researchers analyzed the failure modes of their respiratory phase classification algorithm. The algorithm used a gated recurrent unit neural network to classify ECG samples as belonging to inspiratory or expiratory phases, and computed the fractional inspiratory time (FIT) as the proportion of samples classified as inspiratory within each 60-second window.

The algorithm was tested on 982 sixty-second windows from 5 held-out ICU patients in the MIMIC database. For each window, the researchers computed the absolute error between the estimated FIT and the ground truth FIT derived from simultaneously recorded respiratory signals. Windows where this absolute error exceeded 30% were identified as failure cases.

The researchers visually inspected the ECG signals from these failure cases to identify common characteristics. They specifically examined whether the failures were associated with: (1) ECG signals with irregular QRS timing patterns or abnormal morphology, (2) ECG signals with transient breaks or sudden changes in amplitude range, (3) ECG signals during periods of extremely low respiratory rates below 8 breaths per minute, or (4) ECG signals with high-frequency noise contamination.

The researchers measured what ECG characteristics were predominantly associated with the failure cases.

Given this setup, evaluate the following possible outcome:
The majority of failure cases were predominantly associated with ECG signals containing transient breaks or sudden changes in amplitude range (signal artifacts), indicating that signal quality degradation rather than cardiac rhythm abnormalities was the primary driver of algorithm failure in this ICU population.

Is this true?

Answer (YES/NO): NO